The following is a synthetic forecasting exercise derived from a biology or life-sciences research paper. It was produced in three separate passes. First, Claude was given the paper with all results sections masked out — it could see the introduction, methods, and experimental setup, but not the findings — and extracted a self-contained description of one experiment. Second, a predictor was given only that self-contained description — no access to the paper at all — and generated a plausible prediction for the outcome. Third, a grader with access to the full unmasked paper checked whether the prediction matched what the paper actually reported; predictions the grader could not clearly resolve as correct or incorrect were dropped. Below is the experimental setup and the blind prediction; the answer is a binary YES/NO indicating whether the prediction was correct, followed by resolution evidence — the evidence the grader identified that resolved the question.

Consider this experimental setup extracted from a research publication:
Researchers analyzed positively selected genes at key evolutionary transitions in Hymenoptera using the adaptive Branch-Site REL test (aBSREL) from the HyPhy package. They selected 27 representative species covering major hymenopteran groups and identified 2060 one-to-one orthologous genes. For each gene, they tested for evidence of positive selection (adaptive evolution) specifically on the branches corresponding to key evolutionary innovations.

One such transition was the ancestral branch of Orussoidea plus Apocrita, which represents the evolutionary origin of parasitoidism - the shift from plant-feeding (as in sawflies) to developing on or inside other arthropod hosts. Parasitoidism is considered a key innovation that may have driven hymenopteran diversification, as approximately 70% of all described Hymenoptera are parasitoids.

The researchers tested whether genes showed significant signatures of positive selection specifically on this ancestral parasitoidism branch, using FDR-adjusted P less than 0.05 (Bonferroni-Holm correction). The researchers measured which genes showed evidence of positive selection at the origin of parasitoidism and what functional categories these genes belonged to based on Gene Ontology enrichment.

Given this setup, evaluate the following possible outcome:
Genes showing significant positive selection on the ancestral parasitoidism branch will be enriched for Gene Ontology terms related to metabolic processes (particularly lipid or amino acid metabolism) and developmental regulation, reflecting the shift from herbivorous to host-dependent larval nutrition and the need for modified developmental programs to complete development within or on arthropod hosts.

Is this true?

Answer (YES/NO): NO